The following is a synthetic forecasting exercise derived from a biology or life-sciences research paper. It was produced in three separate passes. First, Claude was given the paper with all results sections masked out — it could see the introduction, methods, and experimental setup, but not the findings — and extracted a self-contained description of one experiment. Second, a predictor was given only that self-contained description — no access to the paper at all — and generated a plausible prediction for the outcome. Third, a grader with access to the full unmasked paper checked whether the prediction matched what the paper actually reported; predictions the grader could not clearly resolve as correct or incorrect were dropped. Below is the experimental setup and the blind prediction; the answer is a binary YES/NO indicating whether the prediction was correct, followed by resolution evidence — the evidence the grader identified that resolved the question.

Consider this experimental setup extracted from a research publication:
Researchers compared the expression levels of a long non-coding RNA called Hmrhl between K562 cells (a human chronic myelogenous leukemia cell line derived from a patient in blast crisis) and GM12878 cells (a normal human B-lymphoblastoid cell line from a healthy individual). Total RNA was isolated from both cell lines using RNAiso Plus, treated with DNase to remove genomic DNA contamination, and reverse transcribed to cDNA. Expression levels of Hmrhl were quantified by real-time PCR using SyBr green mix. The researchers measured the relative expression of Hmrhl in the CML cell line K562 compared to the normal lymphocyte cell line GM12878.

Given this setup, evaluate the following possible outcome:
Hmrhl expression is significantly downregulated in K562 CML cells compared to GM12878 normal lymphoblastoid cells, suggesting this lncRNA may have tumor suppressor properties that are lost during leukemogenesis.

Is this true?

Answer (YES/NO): NO